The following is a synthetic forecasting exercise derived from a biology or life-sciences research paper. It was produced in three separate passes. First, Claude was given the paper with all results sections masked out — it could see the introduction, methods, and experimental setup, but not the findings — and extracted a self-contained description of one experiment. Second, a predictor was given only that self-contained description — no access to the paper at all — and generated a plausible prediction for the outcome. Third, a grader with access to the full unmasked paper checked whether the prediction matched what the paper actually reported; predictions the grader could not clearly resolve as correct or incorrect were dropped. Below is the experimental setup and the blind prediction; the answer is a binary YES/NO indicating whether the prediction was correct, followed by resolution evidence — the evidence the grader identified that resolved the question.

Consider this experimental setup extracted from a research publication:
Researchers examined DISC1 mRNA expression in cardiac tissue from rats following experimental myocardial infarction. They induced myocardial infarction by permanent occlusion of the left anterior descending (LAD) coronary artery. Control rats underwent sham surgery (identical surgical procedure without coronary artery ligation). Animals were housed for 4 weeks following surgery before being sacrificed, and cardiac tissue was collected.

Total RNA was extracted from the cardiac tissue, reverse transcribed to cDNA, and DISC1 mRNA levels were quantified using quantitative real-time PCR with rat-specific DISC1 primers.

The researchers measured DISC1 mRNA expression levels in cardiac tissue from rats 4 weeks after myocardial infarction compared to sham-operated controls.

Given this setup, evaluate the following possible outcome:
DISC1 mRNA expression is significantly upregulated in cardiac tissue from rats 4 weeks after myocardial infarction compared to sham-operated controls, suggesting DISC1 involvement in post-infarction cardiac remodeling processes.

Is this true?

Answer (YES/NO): YES